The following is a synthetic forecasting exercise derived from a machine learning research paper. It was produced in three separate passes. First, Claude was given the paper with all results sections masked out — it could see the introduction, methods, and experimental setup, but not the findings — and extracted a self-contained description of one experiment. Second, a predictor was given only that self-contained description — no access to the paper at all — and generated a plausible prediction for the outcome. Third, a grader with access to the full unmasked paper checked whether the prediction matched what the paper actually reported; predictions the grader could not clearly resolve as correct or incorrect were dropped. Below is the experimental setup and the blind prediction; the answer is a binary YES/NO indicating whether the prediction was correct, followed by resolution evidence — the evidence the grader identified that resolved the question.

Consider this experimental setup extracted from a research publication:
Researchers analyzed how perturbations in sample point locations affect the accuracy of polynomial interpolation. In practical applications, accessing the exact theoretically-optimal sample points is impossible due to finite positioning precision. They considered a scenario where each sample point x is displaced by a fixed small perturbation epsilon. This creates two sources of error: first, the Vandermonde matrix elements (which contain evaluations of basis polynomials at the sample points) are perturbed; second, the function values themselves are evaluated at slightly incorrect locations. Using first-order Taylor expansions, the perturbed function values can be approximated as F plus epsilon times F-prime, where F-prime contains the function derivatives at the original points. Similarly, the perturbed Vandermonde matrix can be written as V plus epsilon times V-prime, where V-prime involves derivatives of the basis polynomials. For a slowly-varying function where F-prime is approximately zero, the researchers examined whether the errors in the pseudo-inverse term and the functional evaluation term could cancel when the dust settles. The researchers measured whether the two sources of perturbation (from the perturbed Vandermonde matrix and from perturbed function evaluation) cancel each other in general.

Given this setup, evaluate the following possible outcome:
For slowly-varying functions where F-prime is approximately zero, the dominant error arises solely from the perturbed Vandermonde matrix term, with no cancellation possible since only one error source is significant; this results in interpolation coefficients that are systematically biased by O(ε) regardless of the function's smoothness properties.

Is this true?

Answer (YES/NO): NO